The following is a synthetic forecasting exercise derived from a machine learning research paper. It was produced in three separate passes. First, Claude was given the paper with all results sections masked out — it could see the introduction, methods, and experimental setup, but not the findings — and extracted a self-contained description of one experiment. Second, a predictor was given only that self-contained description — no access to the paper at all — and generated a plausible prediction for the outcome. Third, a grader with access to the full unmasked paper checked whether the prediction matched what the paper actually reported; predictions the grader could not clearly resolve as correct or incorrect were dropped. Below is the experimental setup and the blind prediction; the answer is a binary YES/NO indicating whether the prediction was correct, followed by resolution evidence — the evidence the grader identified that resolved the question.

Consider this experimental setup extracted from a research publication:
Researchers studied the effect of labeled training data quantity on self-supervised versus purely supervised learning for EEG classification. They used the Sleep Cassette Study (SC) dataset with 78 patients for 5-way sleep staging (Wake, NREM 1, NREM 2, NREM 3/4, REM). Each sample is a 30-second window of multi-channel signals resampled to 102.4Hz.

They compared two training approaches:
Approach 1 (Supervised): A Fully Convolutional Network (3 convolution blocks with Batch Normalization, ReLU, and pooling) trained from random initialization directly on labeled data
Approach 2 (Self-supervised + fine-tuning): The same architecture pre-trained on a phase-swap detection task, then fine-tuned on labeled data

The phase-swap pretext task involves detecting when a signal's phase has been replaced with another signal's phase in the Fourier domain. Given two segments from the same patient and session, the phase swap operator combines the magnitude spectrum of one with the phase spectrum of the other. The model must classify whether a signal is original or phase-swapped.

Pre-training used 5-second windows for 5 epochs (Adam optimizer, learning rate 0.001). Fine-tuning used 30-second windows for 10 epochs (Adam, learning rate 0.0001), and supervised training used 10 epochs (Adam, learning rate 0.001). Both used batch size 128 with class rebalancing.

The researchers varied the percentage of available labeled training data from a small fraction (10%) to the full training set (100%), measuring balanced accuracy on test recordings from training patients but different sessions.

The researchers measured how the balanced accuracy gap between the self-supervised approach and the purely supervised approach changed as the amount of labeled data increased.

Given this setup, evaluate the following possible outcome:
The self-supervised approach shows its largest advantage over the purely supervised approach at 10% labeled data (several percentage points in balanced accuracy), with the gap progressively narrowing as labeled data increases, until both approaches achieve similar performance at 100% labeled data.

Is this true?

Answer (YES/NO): NO